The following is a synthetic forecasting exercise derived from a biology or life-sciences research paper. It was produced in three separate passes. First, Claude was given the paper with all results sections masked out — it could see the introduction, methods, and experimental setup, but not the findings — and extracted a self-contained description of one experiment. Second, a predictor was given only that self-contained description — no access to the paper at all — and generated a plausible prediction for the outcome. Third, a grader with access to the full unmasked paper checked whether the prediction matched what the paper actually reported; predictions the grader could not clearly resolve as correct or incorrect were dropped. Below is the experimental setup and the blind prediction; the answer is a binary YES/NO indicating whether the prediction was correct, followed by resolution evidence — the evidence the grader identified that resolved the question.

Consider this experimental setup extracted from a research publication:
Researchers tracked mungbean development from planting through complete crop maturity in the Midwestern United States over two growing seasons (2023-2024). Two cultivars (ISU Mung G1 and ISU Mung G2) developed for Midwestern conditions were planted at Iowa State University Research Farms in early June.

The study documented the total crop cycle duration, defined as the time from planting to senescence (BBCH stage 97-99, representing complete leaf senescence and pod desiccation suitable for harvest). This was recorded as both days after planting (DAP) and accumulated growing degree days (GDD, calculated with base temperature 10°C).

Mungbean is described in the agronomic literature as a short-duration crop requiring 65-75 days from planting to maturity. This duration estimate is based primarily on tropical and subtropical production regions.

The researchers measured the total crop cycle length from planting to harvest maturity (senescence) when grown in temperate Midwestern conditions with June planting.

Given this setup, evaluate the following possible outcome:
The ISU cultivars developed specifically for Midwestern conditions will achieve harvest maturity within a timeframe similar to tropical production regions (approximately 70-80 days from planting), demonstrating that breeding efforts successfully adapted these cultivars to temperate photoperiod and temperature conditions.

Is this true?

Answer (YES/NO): YES